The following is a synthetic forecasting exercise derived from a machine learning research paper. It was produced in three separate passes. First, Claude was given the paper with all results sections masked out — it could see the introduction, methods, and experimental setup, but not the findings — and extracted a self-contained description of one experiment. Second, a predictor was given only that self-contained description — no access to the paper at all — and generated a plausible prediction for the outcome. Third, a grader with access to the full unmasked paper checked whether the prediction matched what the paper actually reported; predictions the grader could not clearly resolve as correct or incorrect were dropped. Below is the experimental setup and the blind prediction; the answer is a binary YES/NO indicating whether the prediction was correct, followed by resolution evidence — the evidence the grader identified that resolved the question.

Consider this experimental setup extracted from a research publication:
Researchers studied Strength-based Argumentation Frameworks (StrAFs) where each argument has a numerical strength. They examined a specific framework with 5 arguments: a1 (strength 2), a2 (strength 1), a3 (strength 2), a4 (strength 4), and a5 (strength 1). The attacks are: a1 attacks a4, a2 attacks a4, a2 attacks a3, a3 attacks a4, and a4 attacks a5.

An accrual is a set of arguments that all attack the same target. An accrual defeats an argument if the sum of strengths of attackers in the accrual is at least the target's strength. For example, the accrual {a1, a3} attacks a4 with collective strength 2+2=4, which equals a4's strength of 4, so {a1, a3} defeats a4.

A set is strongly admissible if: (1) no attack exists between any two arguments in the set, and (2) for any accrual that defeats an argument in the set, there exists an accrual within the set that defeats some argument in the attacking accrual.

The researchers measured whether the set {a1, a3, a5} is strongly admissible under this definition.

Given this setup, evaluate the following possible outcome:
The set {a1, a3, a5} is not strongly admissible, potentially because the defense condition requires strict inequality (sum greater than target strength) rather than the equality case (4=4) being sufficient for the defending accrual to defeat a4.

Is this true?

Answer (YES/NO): NO